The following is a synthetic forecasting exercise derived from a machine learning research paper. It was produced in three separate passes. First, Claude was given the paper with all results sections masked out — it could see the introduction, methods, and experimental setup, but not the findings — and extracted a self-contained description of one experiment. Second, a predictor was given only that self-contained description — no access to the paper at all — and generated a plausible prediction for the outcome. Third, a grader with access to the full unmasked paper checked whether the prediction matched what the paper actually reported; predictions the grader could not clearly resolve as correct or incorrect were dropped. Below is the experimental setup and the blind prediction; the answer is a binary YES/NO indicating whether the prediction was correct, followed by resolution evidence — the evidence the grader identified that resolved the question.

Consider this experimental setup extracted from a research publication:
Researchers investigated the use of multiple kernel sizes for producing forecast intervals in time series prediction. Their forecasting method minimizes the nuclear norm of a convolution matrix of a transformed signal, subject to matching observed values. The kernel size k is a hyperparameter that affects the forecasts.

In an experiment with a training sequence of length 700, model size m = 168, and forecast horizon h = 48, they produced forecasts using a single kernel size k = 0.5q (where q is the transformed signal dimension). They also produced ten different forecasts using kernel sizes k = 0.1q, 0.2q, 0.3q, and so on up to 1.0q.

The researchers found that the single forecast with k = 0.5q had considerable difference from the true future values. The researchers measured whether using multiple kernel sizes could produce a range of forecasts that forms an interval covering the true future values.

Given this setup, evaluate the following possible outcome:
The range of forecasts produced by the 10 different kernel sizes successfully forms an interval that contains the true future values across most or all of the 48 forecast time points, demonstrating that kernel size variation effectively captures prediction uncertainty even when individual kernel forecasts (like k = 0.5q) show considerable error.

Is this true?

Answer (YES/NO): YES